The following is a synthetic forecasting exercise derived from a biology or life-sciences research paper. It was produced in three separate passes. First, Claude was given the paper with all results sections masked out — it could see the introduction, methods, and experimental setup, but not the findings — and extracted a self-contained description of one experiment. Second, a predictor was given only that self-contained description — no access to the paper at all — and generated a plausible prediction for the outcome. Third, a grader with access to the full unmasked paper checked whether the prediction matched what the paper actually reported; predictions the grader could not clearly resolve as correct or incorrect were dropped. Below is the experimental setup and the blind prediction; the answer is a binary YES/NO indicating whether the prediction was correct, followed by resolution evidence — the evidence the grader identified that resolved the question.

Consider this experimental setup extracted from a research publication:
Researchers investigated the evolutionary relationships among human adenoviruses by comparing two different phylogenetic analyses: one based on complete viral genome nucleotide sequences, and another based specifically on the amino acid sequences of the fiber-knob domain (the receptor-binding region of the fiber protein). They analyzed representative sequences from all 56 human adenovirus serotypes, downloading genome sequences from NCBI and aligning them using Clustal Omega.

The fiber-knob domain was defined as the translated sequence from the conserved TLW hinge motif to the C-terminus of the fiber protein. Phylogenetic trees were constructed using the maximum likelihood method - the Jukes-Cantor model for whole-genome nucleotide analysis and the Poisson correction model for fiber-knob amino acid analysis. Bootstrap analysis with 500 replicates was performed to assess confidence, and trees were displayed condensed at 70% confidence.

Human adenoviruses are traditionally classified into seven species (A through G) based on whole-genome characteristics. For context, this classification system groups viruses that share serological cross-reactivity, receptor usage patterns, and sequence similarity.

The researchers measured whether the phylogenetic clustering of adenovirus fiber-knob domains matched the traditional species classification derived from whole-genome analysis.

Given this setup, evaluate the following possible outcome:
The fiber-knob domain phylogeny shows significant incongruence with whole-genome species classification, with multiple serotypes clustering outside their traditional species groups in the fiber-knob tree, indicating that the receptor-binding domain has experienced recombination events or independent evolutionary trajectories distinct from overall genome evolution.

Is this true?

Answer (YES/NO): NO